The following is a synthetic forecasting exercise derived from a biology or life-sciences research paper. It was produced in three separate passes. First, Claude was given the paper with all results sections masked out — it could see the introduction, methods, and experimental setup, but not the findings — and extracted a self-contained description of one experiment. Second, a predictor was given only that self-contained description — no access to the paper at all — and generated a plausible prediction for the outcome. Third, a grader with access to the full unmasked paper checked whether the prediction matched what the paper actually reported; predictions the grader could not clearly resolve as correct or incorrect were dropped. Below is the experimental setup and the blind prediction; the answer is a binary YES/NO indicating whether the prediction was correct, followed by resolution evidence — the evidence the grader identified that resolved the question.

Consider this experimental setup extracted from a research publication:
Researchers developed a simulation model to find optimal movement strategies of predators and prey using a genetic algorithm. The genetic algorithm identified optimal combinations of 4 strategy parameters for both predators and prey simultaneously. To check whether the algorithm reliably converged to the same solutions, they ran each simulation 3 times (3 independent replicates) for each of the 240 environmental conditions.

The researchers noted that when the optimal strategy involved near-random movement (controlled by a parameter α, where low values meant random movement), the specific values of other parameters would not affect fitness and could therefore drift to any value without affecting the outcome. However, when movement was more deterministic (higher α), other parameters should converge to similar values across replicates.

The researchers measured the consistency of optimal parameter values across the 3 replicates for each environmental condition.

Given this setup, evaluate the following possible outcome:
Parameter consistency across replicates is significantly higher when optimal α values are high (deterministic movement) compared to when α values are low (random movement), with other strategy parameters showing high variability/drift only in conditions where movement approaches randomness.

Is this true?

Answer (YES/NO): YES